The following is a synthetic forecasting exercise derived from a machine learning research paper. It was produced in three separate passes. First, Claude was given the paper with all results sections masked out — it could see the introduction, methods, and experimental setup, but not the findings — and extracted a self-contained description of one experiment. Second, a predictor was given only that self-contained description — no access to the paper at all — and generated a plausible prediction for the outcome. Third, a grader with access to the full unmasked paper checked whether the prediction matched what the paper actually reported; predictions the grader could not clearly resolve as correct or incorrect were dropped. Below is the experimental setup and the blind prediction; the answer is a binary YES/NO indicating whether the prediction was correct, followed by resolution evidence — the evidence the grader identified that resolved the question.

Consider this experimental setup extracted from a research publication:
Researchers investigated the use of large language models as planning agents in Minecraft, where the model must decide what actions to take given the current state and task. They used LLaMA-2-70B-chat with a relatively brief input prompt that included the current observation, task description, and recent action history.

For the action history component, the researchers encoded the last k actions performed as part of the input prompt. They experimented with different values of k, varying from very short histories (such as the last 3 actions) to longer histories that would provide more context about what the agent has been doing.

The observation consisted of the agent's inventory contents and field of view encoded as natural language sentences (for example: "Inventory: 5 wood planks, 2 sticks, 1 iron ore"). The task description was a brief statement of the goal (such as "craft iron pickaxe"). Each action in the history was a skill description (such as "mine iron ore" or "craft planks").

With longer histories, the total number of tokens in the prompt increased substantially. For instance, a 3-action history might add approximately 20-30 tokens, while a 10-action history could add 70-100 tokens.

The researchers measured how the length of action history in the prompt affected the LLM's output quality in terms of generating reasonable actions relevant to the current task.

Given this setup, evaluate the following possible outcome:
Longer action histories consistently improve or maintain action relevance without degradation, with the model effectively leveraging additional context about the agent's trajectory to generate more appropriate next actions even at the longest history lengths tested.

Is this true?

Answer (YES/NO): NO